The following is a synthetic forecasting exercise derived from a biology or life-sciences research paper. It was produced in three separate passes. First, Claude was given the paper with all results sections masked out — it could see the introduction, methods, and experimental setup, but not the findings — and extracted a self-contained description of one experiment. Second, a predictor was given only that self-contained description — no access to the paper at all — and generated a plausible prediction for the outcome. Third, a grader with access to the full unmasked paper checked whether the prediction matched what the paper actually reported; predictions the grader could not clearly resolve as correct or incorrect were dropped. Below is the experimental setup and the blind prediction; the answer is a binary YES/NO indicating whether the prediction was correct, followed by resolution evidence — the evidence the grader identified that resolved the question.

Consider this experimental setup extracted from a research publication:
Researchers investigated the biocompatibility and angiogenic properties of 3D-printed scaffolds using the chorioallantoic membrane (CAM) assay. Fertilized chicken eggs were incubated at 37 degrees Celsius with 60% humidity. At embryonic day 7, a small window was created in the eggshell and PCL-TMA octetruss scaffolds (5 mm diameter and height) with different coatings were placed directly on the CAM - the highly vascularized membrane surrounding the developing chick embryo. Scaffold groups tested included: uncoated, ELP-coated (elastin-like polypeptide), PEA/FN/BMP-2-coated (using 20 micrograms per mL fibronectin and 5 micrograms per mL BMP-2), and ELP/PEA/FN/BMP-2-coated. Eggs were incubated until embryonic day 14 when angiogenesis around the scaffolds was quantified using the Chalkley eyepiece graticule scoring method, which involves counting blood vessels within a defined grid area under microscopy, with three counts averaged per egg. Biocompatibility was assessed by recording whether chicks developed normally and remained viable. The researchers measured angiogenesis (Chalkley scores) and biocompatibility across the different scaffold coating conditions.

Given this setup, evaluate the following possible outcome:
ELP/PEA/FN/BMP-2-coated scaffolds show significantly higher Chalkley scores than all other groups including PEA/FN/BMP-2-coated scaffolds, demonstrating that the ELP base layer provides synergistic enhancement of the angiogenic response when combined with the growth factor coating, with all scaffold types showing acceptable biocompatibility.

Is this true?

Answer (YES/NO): NO